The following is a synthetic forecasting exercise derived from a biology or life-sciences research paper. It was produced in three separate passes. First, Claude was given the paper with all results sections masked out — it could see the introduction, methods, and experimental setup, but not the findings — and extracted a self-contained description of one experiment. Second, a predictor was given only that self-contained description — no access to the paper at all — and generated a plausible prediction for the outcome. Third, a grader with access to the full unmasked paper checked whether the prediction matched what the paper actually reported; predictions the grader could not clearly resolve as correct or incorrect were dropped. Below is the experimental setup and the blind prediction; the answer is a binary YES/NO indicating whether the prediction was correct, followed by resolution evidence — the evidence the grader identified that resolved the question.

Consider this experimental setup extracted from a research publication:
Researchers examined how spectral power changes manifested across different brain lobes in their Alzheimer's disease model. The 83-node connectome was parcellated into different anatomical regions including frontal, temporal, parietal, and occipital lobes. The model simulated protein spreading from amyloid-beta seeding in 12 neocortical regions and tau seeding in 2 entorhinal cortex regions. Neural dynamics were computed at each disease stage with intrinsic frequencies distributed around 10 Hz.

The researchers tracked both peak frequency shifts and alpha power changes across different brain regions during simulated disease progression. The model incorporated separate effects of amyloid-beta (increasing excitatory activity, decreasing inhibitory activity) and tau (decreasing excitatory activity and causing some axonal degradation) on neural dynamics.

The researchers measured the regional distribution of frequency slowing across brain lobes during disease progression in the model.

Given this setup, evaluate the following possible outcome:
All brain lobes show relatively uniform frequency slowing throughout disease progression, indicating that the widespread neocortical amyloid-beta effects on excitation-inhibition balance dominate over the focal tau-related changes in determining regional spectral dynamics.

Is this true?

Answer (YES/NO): NO